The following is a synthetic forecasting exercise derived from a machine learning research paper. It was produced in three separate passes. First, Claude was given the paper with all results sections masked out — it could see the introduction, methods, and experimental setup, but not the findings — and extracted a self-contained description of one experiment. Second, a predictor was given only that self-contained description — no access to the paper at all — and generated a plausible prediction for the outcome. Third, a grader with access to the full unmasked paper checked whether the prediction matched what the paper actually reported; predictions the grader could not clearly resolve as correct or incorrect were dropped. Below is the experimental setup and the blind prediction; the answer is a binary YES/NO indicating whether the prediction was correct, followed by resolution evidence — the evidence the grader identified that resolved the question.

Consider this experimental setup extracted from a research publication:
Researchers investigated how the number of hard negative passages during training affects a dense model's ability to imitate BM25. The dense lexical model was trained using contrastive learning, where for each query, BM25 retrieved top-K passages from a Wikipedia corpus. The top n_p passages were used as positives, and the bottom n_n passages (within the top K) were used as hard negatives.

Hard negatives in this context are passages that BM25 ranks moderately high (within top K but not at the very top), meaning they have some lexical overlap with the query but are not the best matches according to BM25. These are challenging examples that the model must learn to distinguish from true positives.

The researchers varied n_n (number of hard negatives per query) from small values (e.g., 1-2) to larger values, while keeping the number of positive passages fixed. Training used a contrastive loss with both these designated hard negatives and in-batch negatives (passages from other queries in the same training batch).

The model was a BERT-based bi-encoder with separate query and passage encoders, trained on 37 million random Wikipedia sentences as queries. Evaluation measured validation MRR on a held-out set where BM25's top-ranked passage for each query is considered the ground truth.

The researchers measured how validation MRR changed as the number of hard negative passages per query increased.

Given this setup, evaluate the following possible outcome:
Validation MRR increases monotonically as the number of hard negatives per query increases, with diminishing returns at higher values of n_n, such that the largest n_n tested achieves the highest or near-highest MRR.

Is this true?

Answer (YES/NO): NO